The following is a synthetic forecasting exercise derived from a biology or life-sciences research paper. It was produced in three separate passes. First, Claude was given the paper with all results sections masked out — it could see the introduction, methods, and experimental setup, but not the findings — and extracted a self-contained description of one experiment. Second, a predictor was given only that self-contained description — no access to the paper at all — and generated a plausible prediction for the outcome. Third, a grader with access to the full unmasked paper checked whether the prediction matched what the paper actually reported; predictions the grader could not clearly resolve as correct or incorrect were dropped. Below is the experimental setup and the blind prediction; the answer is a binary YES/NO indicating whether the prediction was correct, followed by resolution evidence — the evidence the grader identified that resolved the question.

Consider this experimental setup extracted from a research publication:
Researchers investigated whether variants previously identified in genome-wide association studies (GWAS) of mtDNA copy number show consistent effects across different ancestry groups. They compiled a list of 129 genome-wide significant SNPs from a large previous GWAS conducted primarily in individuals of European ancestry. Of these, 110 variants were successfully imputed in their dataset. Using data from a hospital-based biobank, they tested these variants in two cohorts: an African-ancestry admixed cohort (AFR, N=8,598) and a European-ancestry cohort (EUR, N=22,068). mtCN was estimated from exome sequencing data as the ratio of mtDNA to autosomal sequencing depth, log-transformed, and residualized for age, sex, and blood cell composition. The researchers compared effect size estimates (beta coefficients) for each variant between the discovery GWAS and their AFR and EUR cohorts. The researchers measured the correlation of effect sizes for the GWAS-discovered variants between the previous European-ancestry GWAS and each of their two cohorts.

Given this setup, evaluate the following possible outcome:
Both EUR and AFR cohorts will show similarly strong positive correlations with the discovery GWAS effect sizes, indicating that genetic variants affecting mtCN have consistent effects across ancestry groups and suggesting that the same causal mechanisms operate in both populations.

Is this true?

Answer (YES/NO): NO